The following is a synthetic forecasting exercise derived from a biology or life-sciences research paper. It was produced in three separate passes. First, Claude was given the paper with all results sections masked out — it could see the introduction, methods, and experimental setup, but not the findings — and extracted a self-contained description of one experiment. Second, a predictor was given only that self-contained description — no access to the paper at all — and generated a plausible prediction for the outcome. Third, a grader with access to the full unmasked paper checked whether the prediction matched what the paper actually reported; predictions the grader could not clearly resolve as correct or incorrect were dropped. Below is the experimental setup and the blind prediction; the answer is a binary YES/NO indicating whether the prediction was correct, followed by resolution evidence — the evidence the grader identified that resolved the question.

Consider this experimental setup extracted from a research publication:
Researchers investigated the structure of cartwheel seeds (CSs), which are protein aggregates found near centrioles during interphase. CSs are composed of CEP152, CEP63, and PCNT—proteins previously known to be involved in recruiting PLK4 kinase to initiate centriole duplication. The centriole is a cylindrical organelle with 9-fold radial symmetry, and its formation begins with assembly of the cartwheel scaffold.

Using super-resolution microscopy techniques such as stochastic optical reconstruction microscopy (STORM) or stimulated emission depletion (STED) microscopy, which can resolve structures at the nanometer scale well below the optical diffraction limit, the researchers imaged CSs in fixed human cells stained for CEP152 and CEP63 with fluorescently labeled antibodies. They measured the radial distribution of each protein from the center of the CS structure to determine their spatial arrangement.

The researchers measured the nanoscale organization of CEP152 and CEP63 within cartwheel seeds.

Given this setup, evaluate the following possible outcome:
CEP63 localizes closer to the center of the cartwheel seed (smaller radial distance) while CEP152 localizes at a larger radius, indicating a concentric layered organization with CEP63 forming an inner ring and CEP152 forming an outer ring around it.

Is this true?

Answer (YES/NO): YES